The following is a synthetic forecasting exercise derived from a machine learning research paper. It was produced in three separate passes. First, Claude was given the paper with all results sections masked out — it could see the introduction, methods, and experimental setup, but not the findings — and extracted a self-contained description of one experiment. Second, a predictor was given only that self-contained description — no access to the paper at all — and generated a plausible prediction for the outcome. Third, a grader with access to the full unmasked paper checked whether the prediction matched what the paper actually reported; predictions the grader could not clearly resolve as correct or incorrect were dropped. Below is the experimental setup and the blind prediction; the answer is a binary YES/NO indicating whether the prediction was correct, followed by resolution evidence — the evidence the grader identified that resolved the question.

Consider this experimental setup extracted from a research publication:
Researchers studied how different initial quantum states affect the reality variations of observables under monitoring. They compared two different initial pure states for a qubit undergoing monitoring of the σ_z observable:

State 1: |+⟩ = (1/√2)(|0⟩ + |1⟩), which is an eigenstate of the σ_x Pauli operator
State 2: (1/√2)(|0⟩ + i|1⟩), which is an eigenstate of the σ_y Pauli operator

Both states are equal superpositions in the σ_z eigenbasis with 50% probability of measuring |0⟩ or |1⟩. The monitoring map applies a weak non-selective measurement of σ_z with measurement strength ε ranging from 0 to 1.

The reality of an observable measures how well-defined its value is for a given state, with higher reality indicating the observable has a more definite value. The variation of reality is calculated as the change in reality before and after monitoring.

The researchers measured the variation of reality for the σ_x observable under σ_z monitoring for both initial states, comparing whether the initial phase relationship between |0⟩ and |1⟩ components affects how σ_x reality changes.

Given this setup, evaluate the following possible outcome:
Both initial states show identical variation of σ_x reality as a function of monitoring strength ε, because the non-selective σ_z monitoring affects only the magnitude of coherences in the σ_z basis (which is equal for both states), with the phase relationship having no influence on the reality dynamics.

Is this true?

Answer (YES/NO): NO